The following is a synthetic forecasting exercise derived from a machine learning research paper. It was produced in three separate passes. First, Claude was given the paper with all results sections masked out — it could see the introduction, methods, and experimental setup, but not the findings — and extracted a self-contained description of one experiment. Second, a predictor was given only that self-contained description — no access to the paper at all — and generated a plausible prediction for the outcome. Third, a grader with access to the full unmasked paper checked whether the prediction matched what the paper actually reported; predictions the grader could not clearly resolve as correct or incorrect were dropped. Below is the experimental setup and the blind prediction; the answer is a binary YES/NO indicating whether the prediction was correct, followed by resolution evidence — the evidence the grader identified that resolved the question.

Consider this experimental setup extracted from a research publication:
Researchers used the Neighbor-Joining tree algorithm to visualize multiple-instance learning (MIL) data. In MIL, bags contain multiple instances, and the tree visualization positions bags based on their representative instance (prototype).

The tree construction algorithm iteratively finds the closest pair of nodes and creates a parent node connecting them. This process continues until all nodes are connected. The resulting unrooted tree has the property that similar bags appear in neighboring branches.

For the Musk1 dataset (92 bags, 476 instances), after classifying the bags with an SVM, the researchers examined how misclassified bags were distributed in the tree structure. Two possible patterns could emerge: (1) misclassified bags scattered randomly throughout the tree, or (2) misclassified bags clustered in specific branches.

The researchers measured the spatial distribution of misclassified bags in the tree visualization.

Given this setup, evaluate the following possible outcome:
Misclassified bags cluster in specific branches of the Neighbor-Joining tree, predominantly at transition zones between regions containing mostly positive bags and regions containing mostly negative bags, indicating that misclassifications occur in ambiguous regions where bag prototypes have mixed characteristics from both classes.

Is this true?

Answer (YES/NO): NO